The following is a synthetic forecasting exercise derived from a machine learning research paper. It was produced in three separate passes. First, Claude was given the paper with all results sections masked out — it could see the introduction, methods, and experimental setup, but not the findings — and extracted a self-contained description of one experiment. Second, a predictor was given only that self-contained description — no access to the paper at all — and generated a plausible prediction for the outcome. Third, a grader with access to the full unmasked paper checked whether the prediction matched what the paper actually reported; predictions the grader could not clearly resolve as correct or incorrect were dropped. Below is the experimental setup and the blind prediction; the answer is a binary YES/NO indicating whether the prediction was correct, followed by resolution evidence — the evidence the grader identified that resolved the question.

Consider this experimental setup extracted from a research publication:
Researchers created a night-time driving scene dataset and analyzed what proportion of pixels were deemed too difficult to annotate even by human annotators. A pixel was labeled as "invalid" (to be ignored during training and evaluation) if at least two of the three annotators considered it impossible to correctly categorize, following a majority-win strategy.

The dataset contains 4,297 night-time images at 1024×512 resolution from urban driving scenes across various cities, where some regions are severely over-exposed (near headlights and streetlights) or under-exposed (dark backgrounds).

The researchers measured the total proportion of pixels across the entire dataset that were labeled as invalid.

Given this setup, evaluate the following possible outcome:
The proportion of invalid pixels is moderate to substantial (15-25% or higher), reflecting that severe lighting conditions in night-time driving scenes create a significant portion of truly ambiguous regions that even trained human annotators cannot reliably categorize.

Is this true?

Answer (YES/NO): NO